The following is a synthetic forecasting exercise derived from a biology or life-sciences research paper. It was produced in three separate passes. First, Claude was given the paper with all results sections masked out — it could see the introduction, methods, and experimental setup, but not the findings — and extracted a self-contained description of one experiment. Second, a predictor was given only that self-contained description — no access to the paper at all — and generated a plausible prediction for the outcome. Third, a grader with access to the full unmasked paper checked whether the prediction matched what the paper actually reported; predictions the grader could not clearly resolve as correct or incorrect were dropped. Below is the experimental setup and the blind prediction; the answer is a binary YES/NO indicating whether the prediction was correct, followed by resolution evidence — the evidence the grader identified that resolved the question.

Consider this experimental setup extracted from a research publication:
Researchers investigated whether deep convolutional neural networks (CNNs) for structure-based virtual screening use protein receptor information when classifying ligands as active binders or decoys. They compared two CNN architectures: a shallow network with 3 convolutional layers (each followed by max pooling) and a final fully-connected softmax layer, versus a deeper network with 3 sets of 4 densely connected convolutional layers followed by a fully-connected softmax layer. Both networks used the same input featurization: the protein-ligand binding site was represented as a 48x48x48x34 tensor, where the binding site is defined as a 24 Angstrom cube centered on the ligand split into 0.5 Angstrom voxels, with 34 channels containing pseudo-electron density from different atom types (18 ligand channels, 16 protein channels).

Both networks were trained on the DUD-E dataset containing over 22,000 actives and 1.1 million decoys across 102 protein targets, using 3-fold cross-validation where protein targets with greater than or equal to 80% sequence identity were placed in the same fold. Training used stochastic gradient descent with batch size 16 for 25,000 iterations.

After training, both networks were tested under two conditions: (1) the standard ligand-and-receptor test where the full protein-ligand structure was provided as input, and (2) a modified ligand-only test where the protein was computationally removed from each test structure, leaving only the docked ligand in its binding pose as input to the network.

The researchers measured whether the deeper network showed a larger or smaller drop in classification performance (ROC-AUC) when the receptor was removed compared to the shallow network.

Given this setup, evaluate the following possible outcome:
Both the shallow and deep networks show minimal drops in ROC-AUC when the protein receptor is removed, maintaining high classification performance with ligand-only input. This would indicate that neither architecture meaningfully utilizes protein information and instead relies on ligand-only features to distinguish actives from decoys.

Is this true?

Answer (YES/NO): NO